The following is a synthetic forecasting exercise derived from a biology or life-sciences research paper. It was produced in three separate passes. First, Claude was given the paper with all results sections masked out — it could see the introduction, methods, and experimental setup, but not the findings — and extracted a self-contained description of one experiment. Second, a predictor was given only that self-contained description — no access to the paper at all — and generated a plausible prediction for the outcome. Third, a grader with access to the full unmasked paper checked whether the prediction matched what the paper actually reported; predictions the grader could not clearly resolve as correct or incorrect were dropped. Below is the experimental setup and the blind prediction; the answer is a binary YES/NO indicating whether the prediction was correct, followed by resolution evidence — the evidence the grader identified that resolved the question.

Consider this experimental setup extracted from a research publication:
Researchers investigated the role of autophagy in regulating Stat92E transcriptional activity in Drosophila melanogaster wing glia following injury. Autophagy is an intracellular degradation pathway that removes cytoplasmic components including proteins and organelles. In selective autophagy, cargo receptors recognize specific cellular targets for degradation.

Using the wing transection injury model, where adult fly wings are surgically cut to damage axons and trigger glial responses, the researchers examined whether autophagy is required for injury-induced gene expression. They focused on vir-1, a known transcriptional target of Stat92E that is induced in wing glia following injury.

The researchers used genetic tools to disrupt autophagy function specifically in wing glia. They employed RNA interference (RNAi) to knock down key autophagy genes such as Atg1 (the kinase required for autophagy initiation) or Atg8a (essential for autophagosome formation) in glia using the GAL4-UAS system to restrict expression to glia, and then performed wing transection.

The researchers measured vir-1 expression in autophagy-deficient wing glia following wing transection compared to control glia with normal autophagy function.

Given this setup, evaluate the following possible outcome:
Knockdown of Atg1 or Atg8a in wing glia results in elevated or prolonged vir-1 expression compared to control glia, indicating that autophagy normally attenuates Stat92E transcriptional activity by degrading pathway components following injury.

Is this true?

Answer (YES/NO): NO